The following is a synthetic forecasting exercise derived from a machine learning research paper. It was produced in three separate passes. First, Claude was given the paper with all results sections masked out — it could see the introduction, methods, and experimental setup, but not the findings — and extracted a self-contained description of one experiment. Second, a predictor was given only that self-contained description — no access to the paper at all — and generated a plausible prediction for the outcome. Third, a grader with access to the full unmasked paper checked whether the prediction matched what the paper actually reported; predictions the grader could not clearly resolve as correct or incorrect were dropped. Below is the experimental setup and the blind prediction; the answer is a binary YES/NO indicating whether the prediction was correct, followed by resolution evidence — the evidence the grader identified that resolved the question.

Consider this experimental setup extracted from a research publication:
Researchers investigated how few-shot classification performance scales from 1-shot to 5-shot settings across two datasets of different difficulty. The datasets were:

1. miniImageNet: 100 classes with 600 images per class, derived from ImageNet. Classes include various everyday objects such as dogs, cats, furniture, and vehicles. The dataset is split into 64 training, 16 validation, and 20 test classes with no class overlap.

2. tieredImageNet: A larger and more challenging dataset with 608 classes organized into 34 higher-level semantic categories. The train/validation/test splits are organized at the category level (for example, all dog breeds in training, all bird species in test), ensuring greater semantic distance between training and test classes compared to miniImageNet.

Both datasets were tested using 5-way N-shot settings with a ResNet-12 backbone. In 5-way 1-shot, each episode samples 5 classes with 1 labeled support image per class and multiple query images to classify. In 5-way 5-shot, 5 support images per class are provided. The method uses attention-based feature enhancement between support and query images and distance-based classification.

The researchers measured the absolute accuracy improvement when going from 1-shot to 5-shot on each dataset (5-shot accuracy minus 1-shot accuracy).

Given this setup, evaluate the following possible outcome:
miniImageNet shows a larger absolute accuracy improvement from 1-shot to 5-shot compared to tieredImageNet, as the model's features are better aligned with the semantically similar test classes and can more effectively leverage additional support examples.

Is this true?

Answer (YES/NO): YES